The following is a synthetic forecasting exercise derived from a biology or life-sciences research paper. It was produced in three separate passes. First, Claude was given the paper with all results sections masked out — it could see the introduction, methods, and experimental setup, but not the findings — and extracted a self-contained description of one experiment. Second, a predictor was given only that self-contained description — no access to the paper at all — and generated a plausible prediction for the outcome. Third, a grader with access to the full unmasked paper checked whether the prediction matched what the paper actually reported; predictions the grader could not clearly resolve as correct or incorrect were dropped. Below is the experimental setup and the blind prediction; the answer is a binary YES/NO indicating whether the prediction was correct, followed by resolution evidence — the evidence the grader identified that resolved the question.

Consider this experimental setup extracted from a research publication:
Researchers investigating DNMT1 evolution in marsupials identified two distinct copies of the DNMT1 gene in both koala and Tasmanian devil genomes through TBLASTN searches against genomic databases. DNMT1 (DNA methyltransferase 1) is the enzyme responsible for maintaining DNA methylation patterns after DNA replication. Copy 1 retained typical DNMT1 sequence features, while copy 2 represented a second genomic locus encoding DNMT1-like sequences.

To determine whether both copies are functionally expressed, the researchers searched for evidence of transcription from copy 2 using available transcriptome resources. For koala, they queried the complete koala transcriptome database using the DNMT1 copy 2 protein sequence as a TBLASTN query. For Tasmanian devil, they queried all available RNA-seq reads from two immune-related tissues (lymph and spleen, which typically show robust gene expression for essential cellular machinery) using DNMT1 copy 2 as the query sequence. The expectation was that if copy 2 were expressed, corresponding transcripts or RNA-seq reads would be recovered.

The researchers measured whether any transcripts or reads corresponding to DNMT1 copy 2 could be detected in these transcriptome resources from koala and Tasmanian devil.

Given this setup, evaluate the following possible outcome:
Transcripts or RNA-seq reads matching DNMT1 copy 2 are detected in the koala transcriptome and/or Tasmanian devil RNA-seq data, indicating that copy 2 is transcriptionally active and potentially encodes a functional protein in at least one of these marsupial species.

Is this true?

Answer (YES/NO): NO